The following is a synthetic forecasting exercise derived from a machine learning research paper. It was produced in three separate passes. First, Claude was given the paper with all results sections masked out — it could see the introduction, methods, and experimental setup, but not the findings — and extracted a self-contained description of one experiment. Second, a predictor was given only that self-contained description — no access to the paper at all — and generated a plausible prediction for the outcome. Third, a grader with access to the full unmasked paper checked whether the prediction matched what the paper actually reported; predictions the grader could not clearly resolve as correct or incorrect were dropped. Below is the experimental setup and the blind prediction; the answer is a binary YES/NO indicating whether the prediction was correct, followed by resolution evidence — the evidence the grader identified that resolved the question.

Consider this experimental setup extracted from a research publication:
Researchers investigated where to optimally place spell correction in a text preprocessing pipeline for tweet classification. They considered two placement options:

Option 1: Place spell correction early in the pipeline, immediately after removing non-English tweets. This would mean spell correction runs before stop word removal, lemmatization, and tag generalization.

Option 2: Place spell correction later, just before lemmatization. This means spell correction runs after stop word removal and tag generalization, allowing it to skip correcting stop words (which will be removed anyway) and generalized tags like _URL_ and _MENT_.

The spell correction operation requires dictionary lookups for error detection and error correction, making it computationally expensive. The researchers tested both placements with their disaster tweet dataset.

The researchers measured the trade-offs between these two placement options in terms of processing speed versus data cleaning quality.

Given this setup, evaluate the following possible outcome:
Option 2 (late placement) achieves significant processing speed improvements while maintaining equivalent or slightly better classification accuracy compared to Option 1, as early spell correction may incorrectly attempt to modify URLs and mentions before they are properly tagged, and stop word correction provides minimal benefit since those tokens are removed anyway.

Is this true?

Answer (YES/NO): NO